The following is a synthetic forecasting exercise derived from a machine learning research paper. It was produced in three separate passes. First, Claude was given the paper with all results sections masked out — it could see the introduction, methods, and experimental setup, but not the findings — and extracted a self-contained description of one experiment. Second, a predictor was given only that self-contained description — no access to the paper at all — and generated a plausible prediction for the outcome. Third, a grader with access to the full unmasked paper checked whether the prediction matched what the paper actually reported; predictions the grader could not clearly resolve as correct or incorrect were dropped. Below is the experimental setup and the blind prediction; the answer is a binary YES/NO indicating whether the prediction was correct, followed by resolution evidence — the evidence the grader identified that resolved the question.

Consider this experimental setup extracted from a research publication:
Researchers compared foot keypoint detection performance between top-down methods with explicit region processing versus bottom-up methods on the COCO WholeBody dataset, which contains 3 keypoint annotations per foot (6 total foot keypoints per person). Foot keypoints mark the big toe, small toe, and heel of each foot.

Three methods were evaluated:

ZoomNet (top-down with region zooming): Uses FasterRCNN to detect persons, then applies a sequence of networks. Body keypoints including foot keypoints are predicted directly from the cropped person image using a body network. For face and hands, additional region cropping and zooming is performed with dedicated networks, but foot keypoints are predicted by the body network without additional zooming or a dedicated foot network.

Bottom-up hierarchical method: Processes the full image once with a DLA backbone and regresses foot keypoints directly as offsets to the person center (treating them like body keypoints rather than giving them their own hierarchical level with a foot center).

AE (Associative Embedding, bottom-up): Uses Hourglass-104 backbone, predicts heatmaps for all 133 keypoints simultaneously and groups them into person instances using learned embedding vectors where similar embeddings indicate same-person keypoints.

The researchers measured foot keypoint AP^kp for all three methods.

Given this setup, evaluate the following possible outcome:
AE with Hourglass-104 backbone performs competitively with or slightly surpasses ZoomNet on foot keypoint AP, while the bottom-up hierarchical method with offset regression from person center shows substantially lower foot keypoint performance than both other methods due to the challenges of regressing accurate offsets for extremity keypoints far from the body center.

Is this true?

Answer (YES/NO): NO